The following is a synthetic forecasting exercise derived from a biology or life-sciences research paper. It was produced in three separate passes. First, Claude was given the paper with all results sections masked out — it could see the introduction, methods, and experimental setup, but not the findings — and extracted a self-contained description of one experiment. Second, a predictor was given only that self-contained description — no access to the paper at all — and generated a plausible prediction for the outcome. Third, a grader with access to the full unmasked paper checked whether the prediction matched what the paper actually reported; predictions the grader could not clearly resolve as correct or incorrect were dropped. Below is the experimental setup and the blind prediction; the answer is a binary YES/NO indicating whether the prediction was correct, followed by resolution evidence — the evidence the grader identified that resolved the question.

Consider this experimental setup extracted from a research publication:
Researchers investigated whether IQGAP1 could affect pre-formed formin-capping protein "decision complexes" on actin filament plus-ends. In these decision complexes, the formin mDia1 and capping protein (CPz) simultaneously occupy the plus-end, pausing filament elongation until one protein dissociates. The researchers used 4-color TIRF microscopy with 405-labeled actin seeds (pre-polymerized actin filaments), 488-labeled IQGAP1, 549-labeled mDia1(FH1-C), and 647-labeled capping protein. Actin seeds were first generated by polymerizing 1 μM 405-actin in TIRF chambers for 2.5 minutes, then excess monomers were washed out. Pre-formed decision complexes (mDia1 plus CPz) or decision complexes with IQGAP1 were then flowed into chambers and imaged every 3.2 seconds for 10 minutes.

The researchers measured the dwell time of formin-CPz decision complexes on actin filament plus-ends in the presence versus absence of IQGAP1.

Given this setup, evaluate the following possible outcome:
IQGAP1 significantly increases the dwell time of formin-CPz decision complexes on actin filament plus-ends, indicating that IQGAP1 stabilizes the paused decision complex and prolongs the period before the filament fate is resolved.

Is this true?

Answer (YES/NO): NO